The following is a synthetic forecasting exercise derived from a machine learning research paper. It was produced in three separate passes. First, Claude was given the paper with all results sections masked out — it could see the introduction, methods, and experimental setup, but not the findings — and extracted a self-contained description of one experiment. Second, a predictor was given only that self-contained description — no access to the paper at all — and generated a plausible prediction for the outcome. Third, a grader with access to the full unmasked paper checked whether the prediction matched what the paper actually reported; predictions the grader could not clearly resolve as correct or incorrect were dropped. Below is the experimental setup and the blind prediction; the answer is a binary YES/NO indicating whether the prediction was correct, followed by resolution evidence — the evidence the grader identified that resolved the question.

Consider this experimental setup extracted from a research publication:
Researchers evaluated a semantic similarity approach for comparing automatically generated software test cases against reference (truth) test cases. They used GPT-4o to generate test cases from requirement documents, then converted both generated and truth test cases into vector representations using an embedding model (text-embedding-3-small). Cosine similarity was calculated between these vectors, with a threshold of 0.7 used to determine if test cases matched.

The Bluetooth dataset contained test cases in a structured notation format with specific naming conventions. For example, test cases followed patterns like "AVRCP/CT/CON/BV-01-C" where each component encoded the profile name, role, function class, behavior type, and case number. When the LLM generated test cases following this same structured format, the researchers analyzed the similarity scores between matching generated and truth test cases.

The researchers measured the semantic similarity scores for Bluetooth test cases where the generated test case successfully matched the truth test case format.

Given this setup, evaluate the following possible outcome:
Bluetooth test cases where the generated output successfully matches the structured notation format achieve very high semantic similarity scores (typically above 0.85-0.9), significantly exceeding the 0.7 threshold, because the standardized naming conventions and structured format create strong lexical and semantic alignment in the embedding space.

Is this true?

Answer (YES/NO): YES